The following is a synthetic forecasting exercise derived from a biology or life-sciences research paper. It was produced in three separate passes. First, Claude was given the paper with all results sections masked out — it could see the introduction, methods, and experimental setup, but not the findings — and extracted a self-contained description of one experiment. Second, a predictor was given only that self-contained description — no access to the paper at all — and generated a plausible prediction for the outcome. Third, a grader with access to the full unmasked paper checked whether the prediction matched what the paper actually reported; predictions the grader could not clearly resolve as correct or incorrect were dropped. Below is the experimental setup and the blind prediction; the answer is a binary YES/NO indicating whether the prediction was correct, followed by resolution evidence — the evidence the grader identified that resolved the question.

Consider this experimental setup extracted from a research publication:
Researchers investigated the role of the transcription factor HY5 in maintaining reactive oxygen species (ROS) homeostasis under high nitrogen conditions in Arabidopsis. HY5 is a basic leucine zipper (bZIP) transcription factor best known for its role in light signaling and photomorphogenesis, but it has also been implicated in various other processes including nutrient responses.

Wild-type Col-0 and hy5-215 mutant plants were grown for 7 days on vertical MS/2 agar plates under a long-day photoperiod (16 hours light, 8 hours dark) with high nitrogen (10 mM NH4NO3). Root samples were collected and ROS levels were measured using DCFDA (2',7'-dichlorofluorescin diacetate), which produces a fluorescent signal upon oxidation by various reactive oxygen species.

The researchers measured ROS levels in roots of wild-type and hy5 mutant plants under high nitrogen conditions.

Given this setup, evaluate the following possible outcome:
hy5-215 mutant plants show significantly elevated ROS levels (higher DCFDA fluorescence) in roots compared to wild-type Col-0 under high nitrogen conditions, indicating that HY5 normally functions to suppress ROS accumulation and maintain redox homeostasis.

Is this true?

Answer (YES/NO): YES